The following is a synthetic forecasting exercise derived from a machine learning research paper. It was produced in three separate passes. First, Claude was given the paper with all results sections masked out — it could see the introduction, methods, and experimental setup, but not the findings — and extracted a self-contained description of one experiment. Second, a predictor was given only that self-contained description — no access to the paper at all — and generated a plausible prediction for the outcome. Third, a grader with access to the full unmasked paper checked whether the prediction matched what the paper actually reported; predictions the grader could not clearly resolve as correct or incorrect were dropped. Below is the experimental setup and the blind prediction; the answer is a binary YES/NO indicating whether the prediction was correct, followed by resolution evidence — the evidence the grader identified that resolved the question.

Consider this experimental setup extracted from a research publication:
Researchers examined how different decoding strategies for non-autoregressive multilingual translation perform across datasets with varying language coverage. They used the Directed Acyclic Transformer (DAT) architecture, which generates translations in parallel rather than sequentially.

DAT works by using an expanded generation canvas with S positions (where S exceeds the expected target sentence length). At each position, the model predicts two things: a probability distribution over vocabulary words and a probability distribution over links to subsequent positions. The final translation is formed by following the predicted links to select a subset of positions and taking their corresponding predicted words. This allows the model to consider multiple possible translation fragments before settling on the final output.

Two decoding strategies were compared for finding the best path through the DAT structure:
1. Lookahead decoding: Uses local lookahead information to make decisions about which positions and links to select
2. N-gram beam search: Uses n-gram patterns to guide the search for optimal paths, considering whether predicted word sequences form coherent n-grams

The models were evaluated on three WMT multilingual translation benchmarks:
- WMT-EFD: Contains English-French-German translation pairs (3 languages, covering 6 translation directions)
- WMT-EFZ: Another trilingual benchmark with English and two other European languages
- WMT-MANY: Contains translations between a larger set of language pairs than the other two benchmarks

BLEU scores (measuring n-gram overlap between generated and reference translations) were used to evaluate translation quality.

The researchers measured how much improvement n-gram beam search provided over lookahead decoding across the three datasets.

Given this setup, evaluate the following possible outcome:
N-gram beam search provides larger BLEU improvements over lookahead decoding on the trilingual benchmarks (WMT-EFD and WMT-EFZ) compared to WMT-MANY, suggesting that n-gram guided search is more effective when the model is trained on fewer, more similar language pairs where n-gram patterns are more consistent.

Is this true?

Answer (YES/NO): NO